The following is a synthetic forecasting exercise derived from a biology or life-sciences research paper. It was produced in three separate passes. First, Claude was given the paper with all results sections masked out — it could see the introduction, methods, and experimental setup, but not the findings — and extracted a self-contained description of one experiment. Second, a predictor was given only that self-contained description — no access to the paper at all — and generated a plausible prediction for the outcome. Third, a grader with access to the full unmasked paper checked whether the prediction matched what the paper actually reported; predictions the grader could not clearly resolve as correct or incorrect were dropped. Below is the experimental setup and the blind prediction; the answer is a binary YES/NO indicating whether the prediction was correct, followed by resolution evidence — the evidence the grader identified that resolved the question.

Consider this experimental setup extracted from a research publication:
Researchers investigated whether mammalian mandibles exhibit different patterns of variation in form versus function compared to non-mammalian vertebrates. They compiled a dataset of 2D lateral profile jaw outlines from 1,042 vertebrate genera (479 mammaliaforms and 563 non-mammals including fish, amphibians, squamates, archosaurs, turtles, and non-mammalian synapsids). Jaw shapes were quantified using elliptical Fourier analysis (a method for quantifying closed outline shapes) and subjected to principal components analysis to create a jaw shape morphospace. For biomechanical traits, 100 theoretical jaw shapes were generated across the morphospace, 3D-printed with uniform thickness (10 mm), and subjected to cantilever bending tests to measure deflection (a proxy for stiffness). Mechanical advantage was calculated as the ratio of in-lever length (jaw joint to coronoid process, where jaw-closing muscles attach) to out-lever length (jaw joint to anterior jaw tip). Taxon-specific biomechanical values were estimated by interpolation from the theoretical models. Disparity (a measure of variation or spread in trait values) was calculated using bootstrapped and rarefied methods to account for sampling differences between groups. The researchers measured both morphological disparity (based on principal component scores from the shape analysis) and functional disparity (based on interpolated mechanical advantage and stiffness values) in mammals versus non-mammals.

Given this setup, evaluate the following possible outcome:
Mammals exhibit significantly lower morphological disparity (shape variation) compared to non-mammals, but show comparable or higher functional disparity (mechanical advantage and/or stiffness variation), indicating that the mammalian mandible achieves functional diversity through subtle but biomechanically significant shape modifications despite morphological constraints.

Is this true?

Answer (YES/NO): NO